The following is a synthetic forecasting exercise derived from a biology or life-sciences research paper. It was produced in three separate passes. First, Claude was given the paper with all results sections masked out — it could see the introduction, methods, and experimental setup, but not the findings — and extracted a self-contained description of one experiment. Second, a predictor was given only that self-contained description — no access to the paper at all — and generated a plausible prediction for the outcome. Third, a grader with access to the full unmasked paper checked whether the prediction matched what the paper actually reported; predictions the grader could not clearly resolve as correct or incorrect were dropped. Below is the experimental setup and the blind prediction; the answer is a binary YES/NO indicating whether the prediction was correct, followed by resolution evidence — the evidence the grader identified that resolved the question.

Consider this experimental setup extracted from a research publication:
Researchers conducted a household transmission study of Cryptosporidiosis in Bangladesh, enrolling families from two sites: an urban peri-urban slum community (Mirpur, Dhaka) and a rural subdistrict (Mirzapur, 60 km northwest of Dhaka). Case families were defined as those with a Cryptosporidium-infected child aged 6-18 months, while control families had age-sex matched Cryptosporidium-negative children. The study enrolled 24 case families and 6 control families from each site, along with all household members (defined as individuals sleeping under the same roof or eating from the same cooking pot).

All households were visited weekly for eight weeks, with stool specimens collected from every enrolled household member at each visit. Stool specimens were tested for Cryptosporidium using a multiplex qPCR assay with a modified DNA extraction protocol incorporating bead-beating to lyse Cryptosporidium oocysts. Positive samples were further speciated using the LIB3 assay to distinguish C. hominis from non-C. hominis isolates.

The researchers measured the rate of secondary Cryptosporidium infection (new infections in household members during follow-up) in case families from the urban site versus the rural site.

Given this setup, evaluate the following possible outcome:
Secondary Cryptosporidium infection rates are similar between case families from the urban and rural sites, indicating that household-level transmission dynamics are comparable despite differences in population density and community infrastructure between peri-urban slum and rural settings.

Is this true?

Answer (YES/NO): NO